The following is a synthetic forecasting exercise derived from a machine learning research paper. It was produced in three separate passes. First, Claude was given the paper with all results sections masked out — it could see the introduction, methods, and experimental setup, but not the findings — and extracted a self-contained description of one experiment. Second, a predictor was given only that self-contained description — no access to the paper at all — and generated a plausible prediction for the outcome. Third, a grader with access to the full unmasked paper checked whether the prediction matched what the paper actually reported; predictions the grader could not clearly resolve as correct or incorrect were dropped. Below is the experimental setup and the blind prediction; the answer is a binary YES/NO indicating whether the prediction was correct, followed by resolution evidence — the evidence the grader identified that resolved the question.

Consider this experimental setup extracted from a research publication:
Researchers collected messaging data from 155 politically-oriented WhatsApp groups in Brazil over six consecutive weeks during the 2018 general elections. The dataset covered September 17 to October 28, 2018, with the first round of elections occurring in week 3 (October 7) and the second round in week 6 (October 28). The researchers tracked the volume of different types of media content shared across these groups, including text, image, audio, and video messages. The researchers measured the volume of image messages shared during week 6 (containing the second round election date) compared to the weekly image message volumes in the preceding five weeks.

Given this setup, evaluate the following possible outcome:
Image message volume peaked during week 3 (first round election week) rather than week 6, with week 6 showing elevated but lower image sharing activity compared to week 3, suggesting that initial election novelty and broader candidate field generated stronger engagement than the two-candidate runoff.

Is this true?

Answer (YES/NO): NO